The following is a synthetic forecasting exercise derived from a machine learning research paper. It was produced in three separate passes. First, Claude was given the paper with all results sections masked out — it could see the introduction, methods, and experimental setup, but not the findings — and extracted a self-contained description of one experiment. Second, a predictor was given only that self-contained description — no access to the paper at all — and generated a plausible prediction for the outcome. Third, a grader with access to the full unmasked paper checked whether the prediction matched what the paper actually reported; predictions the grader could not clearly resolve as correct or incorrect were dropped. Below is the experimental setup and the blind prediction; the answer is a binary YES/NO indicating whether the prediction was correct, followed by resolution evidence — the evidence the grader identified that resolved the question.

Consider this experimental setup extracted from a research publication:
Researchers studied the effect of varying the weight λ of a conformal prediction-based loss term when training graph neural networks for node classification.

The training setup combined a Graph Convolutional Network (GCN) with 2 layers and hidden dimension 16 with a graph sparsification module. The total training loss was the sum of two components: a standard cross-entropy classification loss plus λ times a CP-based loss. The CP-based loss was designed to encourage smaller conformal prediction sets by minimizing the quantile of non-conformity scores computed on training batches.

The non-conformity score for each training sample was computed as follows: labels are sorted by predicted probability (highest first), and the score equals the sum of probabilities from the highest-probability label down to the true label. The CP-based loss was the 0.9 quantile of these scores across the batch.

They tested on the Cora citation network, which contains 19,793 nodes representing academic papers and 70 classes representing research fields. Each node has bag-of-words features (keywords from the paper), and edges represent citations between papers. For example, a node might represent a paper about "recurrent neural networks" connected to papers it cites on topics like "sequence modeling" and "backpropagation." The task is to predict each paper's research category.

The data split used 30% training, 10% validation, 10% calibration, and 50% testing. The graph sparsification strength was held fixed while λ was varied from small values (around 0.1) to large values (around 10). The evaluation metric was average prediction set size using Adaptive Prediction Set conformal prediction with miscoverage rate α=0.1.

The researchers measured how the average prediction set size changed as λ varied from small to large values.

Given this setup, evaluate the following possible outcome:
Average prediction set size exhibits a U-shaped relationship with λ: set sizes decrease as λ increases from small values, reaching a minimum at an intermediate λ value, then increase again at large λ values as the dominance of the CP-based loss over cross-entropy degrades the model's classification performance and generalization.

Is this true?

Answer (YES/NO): YES